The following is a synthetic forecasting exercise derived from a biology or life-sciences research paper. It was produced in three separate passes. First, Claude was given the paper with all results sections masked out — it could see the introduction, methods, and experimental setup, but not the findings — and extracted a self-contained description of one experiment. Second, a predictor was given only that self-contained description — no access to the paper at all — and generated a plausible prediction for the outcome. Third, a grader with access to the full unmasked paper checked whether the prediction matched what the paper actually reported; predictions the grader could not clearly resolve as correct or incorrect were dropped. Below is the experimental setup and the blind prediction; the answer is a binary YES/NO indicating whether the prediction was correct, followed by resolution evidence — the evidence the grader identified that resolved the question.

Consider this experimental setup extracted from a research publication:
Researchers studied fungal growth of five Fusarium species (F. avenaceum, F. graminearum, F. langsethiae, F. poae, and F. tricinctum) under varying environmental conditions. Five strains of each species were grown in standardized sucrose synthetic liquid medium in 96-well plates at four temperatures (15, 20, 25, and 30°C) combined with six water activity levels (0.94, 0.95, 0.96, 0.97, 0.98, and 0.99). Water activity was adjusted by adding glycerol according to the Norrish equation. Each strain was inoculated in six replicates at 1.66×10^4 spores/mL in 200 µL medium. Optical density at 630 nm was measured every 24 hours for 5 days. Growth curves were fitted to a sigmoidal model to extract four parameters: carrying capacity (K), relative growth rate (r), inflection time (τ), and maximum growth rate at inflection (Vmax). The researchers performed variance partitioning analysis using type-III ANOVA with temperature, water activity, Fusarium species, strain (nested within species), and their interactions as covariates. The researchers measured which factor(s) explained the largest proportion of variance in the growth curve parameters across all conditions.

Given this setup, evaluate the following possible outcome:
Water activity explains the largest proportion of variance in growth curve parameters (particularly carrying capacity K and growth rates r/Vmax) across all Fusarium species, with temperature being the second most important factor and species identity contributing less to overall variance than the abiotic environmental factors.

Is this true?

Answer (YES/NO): NO